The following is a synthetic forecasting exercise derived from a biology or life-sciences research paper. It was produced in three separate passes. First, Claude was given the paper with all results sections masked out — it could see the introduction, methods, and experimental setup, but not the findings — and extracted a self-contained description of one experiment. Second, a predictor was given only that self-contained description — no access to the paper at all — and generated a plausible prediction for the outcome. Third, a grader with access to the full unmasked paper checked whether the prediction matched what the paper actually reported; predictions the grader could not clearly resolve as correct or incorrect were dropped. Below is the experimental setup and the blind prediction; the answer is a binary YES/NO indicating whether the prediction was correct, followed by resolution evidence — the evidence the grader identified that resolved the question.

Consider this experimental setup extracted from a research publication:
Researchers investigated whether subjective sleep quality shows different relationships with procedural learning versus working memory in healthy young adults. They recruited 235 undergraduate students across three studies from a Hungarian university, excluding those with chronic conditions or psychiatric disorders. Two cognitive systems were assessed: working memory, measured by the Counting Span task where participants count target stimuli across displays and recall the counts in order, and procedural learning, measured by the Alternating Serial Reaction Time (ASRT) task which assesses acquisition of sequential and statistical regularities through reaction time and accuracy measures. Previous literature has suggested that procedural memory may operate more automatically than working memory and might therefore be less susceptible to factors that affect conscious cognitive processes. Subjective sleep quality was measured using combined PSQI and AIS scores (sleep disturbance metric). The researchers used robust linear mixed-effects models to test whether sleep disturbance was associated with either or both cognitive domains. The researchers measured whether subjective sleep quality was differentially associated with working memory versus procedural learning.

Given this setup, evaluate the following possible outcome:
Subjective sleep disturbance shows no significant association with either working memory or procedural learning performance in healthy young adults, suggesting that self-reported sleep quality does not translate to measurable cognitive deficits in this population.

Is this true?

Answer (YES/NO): YES